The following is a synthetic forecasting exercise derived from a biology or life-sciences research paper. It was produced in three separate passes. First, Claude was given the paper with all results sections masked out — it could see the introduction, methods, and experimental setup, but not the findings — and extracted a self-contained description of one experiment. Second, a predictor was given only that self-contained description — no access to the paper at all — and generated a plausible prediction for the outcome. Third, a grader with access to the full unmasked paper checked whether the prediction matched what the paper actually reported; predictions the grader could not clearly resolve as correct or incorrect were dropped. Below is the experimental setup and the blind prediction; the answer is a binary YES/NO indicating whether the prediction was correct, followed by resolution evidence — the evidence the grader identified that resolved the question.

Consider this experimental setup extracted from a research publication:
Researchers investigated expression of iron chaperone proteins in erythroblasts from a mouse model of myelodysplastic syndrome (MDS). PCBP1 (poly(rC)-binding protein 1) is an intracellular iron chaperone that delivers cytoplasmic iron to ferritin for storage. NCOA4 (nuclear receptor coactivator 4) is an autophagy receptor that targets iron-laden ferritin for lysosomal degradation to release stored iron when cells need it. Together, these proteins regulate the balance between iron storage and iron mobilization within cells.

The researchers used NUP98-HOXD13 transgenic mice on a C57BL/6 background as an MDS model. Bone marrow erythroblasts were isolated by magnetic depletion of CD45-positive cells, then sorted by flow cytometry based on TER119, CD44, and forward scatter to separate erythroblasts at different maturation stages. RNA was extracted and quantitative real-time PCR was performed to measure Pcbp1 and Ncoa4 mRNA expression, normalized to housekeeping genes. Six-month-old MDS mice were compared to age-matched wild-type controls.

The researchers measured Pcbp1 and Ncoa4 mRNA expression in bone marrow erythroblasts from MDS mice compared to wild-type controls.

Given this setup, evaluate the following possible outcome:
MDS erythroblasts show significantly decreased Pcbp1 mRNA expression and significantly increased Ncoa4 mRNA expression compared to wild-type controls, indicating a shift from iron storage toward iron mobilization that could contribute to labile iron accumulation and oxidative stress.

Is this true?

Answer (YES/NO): NO